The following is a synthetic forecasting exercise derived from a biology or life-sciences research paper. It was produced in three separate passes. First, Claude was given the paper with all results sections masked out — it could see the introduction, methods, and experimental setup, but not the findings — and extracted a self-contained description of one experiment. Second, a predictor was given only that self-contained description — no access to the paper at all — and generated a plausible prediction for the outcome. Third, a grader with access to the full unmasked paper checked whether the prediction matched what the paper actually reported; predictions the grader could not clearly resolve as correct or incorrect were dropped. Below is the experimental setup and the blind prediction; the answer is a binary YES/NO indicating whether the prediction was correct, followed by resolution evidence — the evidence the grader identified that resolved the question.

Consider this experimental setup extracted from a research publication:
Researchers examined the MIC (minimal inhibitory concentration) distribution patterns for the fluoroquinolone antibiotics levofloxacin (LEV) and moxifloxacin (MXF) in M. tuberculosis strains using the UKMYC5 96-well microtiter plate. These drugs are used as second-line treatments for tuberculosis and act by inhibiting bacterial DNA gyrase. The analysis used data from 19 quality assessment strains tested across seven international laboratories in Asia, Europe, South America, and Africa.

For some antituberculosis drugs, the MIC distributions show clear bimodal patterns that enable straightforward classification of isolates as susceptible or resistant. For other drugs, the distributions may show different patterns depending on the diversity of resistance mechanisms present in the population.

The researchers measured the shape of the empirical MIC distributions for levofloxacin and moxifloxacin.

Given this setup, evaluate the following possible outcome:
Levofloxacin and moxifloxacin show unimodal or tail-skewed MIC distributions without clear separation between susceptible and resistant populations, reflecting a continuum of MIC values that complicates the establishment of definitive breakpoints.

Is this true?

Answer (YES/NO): NO